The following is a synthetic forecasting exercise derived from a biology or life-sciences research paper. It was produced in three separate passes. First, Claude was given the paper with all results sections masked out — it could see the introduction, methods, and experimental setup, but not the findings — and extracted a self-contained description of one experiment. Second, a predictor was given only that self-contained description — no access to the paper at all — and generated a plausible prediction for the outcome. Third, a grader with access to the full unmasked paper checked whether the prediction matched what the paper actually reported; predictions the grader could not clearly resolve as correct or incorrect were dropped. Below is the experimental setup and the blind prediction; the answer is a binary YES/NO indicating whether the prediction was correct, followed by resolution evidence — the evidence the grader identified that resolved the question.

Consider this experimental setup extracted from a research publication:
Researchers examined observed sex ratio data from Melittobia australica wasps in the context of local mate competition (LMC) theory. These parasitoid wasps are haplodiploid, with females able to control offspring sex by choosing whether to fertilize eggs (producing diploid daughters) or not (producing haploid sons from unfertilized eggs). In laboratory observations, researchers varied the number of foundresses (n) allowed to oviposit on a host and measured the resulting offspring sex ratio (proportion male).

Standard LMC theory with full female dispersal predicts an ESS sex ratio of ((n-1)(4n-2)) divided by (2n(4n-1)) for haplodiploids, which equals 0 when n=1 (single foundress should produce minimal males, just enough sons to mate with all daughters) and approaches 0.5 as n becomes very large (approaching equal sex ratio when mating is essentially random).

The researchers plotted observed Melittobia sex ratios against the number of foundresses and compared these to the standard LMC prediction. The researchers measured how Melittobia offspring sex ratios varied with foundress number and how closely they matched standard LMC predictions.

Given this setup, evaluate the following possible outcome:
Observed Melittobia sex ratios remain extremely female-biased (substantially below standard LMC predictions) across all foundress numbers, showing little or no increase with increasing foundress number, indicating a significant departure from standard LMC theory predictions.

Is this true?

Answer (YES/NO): YES